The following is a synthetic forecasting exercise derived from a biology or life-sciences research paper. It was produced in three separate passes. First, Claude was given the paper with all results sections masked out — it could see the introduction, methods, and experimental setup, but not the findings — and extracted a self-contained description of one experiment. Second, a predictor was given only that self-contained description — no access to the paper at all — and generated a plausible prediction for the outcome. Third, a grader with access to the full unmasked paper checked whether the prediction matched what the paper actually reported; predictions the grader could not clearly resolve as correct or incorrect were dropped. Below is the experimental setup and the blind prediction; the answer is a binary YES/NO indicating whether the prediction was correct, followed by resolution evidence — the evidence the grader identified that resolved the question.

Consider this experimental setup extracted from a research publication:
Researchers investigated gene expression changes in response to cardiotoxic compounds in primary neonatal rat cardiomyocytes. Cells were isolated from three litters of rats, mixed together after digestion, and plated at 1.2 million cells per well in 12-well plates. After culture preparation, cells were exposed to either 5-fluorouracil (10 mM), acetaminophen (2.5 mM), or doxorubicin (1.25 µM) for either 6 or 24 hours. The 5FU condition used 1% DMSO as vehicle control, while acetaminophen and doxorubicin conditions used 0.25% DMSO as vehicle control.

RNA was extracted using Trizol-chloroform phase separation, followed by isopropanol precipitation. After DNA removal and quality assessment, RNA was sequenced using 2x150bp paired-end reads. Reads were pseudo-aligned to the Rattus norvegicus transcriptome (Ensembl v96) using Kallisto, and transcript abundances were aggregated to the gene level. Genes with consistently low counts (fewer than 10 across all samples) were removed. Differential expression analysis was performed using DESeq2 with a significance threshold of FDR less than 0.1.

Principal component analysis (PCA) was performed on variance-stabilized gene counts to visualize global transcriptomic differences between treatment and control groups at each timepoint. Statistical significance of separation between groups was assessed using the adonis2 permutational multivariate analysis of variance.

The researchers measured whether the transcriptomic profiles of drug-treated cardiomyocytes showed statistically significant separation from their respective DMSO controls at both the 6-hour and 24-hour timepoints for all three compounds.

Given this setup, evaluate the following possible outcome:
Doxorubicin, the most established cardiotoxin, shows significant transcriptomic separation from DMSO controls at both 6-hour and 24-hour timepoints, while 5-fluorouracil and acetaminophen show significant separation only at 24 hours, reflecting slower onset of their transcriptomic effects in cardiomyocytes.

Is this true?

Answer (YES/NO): NO